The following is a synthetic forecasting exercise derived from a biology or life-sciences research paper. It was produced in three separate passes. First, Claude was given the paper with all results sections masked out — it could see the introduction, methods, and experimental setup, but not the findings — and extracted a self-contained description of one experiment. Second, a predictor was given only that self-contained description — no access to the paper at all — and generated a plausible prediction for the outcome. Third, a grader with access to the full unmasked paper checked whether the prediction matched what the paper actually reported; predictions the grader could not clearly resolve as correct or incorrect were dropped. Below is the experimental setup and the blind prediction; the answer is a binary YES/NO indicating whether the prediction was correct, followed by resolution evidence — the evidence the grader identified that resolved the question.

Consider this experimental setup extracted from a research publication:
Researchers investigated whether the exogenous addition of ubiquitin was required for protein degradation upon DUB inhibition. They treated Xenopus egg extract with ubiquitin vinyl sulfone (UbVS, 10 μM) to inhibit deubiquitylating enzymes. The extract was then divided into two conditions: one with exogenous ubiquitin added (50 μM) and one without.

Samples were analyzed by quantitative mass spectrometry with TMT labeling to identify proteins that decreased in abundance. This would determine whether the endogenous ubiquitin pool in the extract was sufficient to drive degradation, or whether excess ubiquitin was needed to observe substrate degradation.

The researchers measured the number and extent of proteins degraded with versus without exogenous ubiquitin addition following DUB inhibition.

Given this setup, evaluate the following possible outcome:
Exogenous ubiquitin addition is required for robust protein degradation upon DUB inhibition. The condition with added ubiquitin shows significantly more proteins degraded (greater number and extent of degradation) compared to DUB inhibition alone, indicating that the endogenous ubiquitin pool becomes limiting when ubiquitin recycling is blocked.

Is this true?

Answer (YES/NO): YES